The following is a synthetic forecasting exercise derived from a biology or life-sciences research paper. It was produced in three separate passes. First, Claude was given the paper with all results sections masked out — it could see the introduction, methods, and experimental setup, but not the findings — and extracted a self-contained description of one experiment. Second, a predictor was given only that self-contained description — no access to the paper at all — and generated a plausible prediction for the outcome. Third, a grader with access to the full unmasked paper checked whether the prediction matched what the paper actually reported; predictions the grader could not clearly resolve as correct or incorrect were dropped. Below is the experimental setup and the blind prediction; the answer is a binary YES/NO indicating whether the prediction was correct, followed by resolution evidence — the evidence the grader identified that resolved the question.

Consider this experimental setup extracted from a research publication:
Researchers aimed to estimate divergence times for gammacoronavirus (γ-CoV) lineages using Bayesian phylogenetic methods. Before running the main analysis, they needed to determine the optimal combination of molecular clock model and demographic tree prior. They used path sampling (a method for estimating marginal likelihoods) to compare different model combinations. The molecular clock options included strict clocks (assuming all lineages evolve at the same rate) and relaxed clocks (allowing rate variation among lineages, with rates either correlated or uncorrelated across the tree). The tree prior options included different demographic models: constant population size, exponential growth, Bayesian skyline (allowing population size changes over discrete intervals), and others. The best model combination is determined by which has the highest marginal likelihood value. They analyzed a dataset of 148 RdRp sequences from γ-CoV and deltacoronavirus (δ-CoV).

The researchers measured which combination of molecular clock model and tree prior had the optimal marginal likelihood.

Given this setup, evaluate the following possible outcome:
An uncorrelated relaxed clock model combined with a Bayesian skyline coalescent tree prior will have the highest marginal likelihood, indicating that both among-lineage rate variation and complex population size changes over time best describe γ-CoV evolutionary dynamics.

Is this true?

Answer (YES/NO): NO